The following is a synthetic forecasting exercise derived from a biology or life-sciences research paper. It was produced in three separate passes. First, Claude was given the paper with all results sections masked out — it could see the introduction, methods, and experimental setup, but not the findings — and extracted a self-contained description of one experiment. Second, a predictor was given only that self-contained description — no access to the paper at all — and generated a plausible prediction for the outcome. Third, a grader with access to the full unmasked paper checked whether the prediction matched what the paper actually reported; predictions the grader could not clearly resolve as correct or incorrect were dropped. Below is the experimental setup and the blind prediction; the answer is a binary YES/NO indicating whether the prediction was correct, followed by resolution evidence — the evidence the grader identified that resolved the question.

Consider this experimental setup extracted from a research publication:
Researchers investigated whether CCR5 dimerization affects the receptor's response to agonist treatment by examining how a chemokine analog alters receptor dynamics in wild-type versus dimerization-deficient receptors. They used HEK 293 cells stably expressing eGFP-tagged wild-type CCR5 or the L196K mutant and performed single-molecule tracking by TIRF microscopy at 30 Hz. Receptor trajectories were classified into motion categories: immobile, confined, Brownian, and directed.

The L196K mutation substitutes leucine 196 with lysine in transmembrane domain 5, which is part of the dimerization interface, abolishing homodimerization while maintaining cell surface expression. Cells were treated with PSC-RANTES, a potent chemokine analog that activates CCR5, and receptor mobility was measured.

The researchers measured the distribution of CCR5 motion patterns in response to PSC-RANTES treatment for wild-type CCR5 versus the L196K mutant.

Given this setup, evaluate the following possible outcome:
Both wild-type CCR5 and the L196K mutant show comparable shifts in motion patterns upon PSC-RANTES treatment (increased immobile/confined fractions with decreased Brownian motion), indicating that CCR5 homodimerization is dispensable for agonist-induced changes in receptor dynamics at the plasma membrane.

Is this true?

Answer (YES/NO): NO